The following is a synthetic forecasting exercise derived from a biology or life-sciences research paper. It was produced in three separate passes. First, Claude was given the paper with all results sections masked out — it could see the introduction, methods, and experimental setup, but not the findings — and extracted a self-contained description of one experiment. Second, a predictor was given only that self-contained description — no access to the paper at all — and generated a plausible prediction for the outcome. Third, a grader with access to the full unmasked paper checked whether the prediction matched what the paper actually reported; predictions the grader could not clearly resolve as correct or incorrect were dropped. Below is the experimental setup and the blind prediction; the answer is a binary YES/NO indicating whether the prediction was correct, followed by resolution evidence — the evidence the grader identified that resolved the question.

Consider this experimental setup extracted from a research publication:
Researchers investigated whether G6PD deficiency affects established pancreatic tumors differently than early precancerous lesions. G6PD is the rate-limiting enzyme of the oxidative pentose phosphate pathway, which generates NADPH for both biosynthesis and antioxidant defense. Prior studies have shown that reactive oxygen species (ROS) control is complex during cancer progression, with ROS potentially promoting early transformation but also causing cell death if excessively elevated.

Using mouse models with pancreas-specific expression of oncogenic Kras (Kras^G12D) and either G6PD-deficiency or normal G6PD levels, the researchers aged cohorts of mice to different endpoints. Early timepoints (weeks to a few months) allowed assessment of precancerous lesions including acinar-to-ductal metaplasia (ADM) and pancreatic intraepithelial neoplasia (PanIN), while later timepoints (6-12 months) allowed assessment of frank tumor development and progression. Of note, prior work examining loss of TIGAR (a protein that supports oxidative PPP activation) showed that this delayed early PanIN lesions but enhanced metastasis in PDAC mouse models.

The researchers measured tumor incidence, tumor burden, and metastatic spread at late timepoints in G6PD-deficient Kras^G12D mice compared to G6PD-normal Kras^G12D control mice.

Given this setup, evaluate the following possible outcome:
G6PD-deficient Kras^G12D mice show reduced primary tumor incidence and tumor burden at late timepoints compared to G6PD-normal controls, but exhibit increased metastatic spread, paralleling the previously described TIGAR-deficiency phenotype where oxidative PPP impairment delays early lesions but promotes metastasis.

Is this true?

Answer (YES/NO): NO